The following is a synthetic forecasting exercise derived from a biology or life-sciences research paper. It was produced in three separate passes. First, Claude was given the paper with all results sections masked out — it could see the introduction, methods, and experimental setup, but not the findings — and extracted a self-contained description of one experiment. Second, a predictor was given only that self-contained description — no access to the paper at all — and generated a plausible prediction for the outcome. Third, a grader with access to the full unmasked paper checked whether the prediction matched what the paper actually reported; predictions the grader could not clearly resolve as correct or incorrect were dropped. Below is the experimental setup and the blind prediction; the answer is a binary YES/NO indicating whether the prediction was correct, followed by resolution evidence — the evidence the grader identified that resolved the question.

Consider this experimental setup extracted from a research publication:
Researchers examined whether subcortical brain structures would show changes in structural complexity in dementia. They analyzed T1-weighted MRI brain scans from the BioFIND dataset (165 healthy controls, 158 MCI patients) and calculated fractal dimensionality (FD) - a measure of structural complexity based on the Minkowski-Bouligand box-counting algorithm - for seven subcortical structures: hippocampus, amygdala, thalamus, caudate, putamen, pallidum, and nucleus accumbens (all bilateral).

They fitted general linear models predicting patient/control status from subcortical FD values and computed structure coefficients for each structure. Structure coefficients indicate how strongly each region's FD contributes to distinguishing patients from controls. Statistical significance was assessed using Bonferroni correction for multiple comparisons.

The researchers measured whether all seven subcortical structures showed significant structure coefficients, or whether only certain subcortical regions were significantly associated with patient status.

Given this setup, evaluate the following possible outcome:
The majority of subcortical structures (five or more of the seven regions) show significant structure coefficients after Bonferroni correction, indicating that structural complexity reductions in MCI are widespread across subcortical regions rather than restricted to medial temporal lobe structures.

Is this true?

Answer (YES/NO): YES